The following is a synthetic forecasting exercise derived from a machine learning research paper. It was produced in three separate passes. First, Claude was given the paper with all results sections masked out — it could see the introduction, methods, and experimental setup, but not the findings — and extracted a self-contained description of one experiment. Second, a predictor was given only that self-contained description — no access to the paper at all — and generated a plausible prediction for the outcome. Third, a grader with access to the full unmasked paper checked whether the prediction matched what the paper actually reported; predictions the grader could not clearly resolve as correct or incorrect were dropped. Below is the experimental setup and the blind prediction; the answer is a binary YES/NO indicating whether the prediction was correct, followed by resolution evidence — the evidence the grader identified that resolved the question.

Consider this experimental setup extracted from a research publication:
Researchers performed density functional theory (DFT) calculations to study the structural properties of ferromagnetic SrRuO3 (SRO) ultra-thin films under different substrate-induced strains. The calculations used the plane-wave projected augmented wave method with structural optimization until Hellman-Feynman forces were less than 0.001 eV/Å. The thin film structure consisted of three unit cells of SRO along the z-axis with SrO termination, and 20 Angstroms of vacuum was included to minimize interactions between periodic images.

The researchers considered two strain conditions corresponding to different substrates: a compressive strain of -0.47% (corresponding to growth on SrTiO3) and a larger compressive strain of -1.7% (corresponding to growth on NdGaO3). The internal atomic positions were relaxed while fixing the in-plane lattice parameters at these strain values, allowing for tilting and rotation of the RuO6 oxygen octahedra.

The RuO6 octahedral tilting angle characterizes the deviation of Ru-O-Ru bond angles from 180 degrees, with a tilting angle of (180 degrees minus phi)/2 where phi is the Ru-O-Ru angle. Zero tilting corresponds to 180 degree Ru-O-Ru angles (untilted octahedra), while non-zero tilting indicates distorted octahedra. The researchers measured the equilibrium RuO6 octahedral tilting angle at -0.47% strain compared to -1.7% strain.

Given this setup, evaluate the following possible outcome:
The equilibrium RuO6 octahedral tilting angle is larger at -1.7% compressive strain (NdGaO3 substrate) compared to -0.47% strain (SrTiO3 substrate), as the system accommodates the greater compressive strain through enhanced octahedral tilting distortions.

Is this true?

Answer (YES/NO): NO